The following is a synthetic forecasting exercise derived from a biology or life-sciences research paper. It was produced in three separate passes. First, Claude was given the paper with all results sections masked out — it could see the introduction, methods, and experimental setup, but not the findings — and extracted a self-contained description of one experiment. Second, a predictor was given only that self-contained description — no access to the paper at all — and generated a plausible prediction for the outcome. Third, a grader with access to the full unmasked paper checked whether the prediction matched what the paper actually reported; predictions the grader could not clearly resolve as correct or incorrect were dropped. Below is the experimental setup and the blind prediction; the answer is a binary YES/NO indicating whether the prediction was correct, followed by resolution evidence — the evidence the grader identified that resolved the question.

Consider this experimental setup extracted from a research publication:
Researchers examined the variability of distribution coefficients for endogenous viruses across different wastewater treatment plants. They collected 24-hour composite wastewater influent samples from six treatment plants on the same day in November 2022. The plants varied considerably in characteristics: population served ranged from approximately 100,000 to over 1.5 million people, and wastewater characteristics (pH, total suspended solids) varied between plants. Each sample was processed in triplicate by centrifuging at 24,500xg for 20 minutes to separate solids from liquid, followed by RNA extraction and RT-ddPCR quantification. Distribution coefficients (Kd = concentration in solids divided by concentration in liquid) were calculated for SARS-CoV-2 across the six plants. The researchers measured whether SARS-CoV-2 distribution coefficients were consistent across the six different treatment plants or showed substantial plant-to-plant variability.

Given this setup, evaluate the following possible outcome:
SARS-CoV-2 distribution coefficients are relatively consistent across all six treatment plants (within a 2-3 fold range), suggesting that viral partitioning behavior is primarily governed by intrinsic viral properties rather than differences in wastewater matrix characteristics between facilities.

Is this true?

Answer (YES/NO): NO